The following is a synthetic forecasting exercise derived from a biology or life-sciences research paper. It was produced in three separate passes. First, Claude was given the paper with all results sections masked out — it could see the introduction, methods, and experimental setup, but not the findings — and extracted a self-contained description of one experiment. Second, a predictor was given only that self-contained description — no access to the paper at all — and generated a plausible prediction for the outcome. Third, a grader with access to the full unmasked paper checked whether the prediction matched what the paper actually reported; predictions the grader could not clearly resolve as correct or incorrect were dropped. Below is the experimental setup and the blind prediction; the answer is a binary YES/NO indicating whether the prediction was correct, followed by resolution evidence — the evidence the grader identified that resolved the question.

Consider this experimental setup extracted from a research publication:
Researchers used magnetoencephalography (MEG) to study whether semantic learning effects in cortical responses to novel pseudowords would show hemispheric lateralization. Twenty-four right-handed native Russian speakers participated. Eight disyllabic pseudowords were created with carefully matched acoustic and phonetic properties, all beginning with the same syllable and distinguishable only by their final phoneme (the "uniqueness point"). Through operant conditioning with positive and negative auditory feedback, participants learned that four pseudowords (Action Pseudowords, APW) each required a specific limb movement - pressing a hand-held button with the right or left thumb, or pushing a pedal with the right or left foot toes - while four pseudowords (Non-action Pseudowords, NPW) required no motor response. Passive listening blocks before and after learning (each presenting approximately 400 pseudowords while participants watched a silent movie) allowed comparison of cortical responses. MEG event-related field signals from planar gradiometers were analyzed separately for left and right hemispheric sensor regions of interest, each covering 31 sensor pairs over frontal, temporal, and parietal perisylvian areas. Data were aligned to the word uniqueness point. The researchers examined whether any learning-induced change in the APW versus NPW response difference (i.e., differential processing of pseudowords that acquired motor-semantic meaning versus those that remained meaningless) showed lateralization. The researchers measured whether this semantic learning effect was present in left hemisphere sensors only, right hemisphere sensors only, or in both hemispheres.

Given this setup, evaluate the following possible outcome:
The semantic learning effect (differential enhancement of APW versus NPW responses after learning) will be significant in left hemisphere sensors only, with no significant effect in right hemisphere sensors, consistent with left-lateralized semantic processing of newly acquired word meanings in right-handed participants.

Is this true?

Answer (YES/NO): YES